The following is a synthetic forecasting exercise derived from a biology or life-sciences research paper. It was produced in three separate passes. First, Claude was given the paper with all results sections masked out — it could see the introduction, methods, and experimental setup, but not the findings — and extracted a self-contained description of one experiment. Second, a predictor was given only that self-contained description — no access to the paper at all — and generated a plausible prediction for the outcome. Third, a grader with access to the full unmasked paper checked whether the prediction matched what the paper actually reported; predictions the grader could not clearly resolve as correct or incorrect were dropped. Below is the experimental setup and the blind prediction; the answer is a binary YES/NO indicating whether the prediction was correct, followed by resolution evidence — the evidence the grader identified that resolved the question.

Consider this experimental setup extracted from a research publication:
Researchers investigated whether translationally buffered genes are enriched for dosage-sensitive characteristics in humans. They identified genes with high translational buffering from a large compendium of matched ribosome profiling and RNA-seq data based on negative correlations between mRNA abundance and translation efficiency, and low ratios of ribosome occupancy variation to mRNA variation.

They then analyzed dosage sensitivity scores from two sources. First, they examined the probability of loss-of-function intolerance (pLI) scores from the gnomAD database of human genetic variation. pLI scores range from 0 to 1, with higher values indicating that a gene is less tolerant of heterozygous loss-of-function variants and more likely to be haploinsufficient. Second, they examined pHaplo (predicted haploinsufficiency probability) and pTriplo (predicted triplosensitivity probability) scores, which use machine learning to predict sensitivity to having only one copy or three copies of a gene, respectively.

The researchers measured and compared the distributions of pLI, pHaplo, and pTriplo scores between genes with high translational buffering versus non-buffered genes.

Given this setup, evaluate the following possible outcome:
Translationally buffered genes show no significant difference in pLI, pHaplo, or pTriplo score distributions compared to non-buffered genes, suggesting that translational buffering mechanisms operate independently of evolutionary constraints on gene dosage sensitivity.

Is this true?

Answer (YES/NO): NO